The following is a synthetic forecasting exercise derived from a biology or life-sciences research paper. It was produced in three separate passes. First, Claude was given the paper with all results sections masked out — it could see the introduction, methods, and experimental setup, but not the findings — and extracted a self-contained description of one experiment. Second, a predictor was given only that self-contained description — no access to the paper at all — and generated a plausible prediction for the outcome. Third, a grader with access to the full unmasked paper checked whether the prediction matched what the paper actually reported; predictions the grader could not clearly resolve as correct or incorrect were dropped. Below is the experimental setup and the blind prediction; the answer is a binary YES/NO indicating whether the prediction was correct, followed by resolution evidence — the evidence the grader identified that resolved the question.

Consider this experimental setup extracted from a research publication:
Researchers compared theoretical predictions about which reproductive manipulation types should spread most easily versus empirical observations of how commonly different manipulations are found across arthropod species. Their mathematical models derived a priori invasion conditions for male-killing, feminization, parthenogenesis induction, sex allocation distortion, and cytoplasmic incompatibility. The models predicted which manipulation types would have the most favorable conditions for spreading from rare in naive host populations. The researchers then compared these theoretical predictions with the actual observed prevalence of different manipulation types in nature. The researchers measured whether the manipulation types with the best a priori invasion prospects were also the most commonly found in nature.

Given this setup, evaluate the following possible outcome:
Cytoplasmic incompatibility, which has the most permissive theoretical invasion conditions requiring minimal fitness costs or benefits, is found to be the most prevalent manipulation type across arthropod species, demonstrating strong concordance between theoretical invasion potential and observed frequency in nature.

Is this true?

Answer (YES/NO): NO